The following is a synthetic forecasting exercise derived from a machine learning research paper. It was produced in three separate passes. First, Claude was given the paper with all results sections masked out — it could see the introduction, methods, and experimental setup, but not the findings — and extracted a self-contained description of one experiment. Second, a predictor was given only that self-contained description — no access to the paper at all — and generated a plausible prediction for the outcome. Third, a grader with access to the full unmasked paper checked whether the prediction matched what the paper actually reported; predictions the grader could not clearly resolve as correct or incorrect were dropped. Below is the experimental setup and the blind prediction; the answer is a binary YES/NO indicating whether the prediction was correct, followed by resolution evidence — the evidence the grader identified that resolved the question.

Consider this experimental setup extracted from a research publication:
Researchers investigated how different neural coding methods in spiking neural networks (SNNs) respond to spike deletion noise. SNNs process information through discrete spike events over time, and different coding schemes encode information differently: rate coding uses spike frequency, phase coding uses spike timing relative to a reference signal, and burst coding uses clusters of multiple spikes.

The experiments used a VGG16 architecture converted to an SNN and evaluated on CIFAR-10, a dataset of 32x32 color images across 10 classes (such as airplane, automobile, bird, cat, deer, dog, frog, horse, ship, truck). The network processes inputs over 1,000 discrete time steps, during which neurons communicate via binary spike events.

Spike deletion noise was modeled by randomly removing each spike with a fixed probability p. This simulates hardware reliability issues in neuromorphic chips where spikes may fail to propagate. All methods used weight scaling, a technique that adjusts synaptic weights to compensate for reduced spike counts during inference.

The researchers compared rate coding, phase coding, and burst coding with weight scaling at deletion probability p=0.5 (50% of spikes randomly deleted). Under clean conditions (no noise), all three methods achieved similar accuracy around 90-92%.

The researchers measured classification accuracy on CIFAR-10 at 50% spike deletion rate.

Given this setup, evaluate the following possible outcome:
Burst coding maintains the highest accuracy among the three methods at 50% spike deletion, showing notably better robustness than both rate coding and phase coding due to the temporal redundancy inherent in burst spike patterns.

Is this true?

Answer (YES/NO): NO